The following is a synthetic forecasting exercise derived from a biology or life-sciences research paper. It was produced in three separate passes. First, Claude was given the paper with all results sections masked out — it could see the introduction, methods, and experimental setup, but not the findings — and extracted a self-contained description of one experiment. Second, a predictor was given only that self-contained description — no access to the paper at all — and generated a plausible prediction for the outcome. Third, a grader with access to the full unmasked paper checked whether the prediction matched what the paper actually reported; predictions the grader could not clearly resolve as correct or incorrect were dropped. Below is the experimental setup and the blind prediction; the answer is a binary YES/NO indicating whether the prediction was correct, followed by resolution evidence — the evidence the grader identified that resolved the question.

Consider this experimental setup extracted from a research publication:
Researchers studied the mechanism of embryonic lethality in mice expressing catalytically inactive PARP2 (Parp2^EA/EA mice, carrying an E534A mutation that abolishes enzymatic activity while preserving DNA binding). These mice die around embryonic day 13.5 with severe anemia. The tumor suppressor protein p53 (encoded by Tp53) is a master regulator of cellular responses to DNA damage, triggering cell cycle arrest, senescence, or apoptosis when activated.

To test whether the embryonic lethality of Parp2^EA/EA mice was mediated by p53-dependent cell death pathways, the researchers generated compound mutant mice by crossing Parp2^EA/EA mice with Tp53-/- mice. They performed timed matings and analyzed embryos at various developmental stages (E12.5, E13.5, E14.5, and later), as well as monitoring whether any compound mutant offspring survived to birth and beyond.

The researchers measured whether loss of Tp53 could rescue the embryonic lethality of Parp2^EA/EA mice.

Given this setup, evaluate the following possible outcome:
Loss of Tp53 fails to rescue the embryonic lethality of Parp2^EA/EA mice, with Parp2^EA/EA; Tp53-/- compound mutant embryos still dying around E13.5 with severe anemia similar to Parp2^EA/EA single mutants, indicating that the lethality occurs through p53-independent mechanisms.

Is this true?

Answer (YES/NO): NO